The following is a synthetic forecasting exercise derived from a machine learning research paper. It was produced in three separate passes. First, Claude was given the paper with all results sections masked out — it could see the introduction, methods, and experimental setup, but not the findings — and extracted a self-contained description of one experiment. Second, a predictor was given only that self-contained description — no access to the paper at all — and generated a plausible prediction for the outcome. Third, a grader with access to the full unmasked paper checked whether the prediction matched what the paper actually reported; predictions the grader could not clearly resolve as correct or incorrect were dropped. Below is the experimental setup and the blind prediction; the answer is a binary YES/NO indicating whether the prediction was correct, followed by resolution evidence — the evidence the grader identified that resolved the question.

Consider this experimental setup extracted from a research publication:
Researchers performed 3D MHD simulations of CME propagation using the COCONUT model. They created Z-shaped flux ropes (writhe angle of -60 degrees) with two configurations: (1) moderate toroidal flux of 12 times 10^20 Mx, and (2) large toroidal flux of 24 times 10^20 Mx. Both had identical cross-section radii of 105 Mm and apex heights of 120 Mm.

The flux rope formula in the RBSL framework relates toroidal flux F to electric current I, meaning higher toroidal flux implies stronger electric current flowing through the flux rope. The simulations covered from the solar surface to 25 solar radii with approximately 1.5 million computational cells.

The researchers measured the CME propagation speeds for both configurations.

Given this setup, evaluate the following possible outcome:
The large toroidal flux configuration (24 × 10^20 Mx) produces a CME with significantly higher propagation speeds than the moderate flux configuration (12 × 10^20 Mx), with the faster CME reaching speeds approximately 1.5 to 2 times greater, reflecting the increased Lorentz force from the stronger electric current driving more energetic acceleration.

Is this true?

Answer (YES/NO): YES